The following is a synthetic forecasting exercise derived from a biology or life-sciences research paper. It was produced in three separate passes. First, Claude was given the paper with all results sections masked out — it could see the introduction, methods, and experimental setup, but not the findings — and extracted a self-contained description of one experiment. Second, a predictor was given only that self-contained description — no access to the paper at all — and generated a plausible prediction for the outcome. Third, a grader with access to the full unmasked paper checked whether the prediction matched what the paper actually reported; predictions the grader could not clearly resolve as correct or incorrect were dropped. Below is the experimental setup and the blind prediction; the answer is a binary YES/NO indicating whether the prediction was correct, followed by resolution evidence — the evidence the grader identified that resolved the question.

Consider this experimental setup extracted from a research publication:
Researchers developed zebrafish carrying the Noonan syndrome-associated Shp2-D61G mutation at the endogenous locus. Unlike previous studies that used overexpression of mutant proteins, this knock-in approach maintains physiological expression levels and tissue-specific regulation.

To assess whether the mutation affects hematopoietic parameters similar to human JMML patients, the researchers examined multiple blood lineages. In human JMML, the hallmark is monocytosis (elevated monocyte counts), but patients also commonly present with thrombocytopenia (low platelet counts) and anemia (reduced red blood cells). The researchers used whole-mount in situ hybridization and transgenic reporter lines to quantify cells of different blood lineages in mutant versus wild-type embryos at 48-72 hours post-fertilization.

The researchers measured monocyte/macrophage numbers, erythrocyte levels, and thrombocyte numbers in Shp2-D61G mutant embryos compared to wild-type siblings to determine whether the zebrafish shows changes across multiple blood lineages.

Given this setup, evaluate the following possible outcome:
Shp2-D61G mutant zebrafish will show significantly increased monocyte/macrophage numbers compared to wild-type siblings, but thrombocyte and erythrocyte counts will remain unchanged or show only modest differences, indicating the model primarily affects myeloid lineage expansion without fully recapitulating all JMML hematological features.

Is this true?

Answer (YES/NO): NO